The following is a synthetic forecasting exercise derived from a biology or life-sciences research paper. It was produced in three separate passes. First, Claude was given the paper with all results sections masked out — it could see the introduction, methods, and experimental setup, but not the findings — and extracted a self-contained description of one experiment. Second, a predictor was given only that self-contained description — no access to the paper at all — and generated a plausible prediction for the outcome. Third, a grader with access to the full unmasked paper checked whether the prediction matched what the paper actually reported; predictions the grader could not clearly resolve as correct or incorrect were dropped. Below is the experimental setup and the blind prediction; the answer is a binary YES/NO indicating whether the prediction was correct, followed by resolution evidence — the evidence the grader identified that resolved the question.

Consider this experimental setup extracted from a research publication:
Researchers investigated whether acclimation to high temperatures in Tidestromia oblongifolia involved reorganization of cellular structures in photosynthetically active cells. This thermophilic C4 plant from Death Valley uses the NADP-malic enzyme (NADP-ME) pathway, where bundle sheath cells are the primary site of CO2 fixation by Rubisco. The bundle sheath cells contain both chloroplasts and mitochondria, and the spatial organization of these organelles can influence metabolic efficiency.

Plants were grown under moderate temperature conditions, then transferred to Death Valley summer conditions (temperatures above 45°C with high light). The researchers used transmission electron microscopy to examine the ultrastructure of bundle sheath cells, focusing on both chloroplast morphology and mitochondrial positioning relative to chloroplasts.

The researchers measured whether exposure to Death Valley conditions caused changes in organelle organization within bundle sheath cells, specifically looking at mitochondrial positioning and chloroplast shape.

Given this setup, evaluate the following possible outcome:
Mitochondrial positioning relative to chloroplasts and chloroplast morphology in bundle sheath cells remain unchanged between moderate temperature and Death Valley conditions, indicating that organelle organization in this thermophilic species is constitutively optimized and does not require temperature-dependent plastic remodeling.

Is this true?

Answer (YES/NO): NO